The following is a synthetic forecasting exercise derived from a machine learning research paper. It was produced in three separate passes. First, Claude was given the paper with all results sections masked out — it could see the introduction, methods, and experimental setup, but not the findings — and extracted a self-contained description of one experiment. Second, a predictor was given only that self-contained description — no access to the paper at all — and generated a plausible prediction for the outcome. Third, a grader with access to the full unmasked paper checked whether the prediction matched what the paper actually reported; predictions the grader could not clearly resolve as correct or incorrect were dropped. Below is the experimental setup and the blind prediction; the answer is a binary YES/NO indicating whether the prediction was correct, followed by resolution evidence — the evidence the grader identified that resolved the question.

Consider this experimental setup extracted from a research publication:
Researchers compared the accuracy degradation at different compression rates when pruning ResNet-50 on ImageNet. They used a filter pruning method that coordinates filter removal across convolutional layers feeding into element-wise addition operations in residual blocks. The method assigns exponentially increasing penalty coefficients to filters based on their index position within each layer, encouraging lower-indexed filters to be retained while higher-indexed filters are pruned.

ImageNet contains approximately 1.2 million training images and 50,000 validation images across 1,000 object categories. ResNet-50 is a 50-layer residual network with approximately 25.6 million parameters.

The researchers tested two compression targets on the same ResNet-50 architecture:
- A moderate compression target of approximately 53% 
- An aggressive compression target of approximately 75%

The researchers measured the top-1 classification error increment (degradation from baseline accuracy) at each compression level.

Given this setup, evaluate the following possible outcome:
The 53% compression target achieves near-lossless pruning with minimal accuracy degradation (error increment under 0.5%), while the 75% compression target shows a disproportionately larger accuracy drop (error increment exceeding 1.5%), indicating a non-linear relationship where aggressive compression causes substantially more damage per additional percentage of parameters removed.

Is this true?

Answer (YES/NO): NO